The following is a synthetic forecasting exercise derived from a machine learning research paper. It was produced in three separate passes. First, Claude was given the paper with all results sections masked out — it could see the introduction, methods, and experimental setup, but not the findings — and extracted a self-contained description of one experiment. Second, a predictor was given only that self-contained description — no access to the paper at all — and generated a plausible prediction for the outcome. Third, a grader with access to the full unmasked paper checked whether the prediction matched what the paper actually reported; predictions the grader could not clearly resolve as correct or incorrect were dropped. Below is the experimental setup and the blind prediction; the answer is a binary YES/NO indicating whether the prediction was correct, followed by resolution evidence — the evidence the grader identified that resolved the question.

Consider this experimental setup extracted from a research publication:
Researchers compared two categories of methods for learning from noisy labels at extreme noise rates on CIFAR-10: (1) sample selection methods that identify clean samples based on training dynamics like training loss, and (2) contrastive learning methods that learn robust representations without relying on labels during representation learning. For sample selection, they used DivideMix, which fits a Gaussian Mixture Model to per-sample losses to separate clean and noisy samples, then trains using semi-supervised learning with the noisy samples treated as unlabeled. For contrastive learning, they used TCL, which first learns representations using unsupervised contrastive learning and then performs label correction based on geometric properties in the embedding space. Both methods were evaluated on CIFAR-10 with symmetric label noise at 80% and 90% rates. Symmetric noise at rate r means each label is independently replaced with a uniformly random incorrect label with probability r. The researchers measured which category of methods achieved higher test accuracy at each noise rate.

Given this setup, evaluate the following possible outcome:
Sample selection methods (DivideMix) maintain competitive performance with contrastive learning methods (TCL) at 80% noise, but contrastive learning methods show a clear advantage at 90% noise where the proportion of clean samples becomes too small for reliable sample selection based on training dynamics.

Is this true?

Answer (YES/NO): YES